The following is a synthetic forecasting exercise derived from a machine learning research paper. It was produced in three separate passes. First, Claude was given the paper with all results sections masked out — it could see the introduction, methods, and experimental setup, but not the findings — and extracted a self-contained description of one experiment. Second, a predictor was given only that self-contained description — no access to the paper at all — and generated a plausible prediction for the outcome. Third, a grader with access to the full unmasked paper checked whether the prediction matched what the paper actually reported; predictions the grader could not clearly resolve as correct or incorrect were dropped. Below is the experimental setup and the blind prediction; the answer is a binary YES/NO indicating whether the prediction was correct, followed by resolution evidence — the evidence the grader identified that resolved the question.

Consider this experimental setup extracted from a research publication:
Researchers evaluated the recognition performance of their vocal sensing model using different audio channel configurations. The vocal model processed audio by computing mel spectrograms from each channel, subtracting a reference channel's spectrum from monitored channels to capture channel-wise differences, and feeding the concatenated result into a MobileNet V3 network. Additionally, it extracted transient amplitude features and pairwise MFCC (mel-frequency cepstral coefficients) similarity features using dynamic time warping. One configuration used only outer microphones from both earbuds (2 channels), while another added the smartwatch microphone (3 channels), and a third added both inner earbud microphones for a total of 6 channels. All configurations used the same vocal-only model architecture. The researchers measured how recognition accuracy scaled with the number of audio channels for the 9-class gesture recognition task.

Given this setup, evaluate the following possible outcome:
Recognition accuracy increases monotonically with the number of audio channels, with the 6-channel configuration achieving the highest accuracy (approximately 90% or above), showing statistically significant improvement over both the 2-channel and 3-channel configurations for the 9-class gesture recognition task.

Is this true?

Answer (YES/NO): NO